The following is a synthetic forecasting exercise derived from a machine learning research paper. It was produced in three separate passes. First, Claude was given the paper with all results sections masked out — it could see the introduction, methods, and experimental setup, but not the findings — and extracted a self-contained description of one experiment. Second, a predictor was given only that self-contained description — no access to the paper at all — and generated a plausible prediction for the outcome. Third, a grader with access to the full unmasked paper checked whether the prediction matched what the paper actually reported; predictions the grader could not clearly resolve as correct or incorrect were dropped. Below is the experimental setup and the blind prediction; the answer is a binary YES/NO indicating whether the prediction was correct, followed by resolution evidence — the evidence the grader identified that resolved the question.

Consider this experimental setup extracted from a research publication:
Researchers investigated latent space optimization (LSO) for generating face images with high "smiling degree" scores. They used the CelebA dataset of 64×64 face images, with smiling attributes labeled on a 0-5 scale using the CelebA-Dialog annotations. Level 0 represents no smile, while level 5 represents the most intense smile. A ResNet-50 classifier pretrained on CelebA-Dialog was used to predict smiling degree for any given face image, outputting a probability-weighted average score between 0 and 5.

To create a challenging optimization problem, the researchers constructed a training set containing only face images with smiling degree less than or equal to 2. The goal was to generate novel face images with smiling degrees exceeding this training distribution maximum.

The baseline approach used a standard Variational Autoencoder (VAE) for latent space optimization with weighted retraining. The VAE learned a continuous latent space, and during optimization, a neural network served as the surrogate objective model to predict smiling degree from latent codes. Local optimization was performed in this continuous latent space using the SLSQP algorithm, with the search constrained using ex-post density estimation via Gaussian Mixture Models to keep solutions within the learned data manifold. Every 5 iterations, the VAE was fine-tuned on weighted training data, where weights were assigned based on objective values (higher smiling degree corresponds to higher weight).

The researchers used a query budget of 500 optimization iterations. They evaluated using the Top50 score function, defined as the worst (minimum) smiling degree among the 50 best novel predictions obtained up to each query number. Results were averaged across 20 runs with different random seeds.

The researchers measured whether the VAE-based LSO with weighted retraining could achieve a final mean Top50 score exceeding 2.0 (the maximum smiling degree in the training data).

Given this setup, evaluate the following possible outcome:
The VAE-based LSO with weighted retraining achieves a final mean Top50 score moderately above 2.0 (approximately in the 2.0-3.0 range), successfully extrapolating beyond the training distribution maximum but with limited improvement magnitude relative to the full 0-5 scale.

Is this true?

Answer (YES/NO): NO